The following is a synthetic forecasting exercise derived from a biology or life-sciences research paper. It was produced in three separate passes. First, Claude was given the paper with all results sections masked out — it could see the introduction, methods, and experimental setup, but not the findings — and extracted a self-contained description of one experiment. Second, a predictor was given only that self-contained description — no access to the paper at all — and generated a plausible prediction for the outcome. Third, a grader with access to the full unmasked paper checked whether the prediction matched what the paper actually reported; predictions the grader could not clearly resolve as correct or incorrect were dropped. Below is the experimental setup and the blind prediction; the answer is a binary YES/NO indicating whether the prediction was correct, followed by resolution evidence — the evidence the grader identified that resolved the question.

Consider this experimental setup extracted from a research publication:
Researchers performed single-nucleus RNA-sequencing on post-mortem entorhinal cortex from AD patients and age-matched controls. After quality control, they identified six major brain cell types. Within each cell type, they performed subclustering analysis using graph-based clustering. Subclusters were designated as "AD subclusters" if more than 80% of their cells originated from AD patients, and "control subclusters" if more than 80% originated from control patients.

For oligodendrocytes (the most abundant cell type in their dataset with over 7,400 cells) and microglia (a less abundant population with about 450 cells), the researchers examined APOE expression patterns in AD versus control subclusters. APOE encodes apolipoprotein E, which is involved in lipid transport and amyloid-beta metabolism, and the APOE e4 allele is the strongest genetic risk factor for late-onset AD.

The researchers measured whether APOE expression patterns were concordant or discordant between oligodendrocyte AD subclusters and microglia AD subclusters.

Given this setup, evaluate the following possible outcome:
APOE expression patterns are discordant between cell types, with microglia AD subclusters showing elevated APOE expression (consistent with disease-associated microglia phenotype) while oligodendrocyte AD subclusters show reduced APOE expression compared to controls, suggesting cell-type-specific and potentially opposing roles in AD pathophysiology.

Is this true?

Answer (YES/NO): YES